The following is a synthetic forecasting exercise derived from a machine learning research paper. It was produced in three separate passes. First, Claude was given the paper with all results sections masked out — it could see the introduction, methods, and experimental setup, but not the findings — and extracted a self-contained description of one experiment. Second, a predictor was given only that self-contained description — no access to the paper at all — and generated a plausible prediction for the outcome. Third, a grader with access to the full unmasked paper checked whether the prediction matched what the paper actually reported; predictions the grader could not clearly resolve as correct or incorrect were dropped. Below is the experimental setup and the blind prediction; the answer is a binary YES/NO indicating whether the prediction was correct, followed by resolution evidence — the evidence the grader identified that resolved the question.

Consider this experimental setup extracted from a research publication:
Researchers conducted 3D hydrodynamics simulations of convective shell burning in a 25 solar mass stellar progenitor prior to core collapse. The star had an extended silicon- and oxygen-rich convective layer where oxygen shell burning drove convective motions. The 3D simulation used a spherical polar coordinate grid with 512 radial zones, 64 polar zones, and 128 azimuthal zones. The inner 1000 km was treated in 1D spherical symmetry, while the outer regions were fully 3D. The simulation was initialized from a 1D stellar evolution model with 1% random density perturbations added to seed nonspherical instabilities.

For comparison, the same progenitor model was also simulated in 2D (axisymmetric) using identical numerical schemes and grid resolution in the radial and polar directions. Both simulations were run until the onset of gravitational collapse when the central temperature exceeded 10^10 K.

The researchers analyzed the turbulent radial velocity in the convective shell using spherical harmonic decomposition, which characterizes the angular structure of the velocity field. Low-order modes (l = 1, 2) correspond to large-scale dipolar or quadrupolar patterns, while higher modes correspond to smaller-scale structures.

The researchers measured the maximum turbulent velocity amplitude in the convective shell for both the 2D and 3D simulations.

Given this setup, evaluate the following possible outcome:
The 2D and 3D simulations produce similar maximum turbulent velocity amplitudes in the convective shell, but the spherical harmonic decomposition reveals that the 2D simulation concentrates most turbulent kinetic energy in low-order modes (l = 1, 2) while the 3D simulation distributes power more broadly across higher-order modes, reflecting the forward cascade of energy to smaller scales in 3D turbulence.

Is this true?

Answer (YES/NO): NO